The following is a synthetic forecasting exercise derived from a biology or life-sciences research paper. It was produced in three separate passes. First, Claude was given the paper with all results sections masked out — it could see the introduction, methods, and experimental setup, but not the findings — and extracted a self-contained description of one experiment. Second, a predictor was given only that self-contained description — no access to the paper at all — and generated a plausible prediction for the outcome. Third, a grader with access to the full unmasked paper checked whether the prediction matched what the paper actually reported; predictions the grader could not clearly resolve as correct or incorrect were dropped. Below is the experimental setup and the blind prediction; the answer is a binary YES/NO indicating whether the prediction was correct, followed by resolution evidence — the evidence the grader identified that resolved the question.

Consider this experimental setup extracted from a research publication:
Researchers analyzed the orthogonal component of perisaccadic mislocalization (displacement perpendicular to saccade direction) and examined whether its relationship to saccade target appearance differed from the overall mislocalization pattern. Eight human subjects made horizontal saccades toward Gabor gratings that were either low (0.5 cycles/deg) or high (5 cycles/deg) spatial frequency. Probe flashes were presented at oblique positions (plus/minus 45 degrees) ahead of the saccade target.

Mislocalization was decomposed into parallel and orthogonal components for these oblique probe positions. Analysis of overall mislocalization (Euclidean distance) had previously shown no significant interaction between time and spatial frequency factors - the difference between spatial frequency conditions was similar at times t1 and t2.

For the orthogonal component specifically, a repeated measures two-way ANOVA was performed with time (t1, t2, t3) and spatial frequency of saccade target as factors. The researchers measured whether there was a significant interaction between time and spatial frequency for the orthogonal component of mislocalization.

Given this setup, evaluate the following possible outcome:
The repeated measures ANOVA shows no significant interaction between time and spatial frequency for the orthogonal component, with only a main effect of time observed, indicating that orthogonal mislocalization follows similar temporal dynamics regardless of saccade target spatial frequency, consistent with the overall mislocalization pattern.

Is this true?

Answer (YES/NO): NO